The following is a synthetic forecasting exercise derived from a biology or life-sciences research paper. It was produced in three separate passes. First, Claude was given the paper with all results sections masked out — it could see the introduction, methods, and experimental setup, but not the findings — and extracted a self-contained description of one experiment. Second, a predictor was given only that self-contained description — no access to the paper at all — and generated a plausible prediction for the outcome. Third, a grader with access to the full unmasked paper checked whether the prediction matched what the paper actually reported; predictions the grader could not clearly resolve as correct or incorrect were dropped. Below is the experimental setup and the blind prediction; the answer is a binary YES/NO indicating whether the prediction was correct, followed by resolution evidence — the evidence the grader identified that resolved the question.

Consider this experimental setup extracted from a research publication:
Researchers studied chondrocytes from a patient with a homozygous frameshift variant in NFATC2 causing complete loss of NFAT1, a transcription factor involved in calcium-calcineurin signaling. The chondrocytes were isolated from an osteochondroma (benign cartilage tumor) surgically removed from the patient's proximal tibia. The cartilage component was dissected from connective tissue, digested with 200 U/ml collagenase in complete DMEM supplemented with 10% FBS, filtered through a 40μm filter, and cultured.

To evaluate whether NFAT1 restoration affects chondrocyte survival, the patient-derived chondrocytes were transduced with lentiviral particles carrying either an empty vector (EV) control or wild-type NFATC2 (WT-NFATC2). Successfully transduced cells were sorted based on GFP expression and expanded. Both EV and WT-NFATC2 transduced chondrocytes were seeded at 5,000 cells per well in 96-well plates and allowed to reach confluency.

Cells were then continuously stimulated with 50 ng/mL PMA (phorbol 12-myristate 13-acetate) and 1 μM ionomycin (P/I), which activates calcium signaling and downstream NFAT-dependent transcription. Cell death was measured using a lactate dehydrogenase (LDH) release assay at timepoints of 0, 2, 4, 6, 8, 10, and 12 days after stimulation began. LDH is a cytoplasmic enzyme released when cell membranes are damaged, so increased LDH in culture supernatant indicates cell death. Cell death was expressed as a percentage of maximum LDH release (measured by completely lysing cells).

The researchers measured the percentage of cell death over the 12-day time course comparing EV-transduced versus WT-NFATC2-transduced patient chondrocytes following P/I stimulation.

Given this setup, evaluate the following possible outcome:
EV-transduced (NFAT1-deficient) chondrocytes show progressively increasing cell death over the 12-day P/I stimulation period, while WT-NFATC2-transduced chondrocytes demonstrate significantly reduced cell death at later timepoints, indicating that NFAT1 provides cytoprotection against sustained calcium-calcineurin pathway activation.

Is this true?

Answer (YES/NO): NO